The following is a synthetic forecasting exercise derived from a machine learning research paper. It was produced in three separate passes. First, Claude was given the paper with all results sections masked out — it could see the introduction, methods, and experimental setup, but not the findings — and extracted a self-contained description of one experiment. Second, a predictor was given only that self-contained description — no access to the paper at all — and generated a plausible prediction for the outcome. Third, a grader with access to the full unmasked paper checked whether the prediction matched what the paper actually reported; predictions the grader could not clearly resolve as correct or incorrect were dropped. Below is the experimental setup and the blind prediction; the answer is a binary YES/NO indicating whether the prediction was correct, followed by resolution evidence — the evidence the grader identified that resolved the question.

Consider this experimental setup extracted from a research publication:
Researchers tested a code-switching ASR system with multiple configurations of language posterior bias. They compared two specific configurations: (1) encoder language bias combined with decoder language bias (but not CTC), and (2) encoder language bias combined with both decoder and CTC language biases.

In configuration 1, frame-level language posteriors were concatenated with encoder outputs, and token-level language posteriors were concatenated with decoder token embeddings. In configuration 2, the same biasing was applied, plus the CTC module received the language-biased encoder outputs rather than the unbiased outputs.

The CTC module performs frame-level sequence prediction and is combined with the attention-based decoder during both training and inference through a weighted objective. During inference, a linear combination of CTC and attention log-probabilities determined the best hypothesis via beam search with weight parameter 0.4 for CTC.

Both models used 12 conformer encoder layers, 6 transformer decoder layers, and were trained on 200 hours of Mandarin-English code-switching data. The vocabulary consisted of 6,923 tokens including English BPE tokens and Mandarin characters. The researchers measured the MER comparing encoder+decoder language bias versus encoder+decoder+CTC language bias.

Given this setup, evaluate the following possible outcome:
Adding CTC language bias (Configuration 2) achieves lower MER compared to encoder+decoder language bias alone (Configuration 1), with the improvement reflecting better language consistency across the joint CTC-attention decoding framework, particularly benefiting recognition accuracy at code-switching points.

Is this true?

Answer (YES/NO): NO